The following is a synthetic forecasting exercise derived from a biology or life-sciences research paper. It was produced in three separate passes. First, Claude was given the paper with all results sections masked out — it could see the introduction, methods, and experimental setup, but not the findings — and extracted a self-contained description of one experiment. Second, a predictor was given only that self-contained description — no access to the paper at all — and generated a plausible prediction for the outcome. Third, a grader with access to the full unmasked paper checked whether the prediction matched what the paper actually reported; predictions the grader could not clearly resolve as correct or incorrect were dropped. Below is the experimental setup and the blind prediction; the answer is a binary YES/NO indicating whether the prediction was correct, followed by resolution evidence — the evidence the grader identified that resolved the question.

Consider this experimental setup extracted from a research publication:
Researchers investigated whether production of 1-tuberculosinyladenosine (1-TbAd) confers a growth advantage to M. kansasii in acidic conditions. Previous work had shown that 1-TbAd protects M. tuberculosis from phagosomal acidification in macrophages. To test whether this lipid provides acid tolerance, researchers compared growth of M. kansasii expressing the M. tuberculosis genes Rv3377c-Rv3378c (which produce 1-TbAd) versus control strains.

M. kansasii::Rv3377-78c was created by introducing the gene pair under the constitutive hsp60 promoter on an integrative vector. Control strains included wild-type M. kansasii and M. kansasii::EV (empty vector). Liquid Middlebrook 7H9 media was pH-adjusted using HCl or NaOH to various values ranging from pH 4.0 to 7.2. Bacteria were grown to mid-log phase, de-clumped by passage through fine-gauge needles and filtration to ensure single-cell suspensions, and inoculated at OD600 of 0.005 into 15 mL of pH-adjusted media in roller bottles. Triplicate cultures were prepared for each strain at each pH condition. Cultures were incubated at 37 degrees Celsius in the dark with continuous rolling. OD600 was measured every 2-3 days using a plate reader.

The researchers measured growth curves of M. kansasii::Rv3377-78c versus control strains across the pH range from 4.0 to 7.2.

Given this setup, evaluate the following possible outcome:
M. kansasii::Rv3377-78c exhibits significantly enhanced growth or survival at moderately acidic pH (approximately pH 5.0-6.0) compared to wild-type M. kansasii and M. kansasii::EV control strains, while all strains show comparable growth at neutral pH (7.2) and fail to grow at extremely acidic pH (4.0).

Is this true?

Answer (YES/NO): NO